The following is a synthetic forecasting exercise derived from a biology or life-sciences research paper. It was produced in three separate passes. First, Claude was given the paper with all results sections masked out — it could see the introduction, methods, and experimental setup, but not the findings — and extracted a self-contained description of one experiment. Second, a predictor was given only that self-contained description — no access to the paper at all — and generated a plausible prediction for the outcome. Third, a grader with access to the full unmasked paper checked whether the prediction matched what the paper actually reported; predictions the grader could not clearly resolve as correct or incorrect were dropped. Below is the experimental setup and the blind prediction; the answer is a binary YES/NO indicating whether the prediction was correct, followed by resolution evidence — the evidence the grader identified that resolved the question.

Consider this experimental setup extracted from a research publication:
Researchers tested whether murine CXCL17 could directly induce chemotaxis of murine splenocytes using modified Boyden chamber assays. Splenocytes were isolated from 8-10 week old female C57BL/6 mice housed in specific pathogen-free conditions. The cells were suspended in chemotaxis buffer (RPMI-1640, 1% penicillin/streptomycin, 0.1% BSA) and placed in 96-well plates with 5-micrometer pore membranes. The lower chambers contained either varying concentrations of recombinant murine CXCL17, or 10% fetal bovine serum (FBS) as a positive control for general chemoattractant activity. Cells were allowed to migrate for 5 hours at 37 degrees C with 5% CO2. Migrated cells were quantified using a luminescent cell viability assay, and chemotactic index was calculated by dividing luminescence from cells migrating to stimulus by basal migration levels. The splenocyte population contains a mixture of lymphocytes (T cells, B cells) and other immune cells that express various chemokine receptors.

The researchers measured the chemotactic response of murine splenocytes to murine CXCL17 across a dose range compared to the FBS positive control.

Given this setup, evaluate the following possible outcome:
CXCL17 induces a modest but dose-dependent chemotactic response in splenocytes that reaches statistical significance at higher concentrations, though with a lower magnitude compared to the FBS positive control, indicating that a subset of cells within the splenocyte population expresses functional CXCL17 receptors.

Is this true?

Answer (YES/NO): NO